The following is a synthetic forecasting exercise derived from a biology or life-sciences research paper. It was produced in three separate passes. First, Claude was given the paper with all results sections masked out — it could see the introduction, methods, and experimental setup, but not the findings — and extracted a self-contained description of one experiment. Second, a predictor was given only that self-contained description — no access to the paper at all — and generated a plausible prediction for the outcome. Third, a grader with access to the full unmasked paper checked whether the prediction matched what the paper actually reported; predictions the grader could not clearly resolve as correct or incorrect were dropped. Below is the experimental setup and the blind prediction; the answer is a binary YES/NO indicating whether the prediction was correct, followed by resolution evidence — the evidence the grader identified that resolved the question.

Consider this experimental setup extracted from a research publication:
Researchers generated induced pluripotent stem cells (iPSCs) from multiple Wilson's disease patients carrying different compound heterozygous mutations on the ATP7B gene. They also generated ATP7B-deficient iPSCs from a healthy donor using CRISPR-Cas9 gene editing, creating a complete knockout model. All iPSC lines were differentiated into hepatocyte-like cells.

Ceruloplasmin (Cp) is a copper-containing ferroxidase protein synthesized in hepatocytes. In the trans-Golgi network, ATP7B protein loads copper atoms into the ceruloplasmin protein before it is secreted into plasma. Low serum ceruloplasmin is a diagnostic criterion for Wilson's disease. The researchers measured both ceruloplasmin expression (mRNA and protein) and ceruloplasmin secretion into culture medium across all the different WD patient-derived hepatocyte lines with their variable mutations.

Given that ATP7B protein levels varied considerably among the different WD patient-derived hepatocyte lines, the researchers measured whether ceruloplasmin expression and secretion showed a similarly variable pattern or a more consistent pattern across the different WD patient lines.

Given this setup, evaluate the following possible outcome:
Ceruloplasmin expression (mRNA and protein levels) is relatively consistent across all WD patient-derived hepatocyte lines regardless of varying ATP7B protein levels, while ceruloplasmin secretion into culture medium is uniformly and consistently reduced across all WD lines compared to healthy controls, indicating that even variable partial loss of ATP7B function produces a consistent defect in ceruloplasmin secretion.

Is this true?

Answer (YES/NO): NO